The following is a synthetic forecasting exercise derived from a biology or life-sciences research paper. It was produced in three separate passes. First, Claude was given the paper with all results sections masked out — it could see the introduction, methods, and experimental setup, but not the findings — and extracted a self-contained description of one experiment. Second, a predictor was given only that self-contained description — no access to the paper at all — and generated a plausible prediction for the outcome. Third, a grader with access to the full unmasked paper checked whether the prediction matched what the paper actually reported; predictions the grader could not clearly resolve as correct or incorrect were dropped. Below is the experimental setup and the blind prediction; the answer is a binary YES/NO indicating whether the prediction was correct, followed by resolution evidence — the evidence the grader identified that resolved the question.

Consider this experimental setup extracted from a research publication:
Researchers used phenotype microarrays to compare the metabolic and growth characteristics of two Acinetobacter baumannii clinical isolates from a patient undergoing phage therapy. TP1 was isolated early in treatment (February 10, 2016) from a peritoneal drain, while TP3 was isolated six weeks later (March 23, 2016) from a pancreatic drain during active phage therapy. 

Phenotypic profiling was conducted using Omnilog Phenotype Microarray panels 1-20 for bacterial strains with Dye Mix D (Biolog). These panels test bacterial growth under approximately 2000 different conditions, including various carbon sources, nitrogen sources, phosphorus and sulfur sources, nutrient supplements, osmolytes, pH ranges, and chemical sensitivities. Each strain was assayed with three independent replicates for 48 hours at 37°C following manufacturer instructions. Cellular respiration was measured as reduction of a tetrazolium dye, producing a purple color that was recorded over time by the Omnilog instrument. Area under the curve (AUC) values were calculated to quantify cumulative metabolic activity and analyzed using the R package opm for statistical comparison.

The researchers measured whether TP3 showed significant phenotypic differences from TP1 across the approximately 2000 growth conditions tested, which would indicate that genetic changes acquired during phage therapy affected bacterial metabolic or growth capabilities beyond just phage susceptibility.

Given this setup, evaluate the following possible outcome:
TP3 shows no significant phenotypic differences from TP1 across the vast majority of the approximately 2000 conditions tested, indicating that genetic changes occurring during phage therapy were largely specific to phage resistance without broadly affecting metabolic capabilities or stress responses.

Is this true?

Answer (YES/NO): YES